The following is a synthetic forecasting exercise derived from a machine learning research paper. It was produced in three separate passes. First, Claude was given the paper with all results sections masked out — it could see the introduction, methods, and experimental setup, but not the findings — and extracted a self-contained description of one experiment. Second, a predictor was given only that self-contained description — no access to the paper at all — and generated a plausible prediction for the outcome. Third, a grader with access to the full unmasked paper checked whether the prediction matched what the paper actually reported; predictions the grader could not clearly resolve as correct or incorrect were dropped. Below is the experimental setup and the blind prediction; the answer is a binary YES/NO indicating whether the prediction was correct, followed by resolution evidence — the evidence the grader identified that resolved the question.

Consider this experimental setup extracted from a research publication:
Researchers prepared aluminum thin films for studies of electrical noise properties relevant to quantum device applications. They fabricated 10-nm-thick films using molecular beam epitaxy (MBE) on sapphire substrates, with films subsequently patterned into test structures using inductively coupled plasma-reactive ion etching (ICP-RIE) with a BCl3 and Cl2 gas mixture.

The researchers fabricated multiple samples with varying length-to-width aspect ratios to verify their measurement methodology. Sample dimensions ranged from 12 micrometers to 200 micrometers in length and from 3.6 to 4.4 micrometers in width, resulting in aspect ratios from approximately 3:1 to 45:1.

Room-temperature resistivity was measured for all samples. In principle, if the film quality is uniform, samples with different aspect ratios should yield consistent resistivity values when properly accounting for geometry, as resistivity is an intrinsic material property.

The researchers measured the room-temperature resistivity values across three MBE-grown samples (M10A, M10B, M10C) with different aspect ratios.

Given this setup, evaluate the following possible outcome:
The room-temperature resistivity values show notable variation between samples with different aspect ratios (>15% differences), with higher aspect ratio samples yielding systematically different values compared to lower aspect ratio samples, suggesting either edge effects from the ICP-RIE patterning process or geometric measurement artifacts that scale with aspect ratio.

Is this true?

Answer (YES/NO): YES